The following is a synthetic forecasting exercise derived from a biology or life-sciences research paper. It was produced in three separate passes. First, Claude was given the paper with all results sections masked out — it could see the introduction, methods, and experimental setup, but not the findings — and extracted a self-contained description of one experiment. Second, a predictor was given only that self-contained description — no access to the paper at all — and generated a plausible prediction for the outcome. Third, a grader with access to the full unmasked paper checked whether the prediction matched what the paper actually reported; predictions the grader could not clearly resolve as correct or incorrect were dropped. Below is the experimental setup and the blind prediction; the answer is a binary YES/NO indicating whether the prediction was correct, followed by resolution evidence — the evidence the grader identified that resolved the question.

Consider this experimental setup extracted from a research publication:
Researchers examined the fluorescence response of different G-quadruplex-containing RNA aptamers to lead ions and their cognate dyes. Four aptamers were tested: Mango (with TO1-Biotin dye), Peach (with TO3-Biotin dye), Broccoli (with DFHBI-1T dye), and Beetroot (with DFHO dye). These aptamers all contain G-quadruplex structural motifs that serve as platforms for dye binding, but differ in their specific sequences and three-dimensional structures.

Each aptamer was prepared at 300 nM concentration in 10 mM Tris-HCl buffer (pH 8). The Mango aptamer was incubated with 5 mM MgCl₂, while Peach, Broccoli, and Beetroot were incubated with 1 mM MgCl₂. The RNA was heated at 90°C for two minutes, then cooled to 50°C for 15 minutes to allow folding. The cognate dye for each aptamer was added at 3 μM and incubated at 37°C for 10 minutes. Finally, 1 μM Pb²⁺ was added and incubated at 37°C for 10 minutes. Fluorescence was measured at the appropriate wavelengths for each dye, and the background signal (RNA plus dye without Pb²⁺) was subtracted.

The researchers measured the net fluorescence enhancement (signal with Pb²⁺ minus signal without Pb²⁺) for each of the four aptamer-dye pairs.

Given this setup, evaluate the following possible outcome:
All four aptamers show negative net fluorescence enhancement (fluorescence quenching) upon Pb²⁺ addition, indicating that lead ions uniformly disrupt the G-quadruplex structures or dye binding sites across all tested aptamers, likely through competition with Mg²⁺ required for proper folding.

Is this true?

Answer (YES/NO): NO